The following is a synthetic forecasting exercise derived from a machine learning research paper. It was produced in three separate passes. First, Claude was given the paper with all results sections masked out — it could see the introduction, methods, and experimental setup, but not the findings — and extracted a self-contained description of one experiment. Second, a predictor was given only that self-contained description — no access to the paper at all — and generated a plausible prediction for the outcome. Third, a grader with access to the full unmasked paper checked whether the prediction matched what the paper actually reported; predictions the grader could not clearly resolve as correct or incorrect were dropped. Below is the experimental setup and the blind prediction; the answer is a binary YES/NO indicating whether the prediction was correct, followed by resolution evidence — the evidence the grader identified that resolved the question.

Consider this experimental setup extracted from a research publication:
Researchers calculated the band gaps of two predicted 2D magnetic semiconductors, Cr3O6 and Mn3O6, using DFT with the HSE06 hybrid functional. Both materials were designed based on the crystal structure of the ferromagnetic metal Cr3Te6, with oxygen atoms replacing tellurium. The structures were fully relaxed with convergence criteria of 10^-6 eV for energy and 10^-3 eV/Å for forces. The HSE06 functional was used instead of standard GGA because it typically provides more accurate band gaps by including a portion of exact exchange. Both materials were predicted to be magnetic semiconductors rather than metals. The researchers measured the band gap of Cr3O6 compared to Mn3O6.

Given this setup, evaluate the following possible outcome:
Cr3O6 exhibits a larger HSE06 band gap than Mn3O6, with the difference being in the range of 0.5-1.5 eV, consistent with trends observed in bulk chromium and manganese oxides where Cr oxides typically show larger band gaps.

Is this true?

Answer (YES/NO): NO